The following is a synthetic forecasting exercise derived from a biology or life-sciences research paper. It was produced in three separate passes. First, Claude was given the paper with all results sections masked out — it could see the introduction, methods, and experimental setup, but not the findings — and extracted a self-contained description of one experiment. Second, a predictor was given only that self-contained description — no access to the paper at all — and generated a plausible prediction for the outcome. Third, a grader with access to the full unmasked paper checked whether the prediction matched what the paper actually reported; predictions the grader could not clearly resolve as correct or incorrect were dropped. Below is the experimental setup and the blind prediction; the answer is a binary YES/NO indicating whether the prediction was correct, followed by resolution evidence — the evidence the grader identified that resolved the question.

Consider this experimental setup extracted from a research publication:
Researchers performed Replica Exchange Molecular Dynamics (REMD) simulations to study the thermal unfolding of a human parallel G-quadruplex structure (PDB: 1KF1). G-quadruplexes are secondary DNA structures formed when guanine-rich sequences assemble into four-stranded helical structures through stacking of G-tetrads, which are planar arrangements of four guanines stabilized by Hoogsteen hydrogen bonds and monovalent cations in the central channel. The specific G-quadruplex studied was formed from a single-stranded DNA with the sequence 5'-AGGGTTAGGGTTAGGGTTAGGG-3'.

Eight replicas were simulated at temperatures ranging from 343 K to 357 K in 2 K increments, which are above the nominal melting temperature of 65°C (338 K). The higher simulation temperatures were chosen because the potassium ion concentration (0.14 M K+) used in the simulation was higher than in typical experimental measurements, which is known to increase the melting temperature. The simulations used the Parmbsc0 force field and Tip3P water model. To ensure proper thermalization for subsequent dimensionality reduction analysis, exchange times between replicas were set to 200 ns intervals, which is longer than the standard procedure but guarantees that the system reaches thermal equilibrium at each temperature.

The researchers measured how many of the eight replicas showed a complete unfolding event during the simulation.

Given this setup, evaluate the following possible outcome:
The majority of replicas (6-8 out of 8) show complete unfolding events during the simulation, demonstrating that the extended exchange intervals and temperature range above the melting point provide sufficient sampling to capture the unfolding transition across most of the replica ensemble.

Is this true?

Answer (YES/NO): NO